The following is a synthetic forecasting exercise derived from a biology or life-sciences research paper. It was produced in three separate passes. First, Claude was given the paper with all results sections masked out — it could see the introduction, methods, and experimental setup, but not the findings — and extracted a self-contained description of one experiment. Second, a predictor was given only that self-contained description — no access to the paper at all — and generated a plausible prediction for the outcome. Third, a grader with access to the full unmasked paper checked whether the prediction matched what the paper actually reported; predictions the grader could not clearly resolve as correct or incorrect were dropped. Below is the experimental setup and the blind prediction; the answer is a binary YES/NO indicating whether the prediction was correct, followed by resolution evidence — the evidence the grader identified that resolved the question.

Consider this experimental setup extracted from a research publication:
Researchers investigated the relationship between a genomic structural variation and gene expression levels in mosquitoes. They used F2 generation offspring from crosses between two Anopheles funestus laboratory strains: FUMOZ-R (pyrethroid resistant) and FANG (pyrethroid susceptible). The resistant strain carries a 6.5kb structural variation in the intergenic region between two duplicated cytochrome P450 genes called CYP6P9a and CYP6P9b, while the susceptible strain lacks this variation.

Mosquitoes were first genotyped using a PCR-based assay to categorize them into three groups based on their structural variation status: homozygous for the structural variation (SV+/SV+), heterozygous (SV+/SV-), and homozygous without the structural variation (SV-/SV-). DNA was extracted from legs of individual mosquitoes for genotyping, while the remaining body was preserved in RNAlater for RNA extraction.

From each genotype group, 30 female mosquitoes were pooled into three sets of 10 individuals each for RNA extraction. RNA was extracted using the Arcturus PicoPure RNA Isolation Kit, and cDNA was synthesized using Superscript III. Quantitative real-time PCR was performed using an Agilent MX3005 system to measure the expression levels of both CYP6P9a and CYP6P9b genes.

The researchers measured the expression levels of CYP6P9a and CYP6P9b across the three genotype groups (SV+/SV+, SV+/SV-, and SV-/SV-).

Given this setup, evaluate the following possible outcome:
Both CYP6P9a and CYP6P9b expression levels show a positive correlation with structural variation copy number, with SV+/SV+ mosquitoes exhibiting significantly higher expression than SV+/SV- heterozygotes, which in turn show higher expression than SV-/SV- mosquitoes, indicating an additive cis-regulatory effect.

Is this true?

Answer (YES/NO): YES